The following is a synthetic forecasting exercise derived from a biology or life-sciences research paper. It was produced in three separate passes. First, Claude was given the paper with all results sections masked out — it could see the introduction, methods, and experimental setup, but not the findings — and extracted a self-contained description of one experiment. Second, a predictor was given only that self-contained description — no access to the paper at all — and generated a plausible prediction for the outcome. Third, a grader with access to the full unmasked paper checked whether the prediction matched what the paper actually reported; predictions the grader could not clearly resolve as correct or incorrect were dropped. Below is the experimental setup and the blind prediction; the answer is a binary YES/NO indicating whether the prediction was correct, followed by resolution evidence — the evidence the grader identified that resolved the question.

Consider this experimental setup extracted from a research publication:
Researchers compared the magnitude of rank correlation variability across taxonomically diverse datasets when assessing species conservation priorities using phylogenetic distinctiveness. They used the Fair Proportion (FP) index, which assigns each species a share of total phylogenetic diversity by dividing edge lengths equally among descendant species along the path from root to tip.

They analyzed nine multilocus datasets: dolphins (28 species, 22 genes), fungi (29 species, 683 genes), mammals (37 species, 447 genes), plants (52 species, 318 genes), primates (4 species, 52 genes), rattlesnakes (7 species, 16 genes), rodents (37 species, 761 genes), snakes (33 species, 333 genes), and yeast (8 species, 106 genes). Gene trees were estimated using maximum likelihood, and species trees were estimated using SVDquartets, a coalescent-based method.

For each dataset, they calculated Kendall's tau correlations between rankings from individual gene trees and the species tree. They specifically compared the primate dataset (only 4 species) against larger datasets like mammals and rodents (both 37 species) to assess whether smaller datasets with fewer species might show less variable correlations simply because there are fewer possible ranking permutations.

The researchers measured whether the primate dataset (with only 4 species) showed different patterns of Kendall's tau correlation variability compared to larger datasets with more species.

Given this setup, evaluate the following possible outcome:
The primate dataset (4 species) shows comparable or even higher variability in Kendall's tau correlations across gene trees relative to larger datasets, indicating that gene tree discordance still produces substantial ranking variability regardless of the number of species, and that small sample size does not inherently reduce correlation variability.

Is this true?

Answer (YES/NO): YES